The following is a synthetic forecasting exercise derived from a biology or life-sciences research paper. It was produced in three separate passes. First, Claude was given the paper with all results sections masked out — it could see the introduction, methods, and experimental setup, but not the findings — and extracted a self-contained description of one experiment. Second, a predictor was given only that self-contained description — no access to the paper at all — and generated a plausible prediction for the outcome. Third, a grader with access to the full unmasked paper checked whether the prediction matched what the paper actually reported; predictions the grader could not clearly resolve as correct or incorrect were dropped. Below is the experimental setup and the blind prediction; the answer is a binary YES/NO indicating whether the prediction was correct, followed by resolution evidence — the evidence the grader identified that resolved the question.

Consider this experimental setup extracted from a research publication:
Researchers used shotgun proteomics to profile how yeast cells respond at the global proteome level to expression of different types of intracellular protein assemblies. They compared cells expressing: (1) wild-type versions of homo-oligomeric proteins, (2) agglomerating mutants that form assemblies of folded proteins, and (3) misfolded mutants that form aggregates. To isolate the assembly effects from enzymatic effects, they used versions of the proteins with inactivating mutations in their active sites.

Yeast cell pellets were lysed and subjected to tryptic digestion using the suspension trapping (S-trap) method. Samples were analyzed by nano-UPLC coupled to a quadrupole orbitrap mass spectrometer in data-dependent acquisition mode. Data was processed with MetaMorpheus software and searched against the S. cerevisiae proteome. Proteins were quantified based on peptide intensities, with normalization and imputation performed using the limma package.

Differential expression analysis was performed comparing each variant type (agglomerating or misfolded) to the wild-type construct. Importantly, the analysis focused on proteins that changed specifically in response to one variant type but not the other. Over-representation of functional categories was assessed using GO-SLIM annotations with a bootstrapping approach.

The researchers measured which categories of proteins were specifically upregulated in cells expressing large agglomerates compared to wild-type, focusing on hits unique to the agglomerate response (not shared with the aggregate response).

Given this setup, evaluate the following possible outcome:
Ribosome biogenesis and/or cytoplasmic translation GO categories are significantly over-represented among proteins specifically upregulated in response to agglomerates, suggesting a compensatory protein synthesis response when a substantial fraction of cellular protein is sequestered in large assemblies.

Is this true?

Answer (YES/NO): NO